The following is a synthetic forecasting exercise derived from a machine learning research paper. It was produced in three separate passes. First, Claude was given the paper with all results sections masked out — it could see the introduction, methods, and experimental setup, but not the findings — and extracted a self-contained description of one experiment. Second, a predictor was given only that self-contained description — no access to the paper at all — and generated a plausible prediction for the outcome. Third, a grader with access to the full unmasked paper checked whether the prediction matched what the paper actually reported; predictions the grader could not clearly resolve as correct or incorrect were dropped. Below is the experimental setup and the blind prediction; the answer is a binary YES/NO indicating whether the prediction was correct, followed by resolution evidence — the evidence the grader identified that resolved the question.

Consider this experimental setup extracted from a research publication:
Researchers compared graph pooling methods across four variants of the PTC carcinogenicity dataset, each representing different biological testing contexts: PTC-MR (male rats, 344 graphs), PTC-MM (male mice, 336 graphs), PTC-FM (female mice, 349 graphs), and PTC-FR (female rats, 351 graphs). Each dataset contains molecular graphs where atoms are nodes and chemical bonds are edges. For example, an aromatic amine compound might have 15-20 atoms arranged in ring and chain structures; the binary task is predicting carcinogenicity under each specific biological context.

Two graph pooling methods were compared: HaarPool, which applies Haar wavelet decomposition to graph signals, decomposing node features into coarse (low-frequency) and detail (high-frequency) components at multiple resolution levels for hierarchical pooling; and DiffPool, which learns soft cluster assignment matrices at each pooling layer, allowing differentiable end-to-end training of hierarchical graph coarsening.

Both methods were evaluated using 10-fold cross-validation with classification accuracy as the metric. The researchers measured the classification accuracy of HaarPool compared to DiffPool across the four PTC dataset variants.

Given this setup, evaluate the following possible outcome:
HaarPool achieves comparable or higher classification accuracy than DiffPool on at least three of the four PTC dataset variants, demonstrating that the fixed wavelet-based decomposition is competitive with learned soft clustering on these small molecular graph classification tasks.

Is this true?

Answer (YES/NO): YES